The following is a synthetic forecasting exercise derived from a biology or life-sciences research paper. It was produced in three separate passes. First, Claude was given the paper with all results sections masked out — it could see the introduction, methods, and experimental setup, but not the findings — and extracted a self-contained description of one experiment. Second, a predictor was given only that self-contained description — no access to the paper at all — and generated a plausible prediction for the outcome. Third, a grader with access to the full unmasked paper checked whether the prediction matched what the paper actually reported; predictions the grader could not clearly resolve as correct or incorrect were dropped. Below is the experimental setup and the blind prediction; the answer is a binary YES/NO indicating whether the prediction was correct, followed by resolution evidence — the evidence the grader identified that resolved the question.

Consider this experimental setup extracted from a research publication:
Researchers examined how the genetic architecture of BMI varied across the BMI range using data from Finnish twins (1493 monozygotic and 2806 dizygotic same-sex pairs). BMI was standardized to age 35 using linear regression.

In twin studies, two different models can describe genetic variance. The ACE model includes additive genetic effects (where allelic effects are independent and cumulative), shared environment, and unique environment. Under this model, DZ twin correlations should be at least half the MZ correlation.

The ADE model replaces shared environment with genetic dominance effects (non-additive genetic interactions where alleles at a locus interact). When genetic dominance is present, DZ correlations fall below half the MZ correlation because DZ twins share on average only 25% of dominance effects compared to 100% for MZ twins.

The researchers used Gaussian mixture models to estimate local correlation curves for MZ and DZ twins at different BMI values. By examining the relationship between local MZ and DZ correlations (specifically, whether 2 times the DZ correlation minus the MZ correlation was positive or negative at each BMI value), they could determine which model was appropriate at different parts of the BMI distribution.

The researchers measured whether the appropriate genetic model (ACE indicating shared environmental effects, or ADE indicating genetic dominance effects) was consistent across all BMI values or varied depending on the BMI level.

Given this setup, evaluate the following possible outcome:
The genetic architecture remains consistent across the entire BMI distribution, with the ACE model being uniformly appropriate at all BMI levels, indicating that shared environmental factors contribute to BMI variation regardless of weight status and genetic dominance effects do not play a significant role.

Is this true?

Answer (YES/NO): NO